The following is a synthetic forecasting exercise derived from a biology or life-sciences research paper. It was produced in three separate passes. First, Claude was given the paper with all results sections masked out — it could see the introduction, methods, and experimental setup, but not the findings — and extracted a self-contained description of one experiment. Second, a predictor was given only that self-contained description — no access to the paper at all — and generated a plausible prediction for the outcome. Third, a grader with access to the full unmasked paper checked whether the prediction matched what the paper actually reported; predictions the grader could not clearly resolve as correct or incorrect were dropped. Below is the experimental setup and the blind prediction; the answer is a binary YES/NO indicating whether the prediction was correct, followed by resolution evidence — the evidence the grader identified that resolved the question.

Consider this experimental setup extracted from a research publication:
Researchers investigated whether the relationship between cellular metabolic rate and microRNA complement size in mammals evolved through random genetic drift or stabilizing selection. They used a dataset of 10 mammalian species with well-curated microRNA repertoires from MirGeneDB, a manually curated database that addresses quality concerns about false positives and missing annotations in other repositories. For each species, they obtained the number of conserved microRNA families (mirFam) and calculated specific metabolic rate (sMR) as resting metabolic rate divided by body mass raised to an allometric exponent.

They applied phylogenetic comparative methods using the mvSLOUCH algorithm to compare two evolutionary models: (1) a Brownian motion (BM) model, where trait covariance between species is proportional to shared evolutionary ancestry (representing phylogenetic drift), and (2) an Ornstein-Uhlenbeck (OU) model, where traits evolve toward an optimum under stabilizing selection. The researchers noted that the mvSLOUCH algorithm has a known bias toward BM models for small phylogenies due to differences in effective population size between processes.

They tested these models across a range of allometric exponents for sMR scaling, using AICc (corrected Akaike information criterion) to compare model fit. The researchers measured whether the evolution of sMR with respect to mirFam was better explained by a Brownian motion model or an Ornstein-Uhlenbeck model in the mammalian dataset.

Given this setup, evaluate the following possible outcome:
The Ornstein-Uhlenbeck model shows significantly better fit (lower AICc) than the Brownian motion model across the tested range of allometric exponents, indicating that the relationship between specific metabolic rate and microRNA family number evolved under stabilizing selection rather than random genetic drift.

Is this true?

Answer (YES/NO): YES